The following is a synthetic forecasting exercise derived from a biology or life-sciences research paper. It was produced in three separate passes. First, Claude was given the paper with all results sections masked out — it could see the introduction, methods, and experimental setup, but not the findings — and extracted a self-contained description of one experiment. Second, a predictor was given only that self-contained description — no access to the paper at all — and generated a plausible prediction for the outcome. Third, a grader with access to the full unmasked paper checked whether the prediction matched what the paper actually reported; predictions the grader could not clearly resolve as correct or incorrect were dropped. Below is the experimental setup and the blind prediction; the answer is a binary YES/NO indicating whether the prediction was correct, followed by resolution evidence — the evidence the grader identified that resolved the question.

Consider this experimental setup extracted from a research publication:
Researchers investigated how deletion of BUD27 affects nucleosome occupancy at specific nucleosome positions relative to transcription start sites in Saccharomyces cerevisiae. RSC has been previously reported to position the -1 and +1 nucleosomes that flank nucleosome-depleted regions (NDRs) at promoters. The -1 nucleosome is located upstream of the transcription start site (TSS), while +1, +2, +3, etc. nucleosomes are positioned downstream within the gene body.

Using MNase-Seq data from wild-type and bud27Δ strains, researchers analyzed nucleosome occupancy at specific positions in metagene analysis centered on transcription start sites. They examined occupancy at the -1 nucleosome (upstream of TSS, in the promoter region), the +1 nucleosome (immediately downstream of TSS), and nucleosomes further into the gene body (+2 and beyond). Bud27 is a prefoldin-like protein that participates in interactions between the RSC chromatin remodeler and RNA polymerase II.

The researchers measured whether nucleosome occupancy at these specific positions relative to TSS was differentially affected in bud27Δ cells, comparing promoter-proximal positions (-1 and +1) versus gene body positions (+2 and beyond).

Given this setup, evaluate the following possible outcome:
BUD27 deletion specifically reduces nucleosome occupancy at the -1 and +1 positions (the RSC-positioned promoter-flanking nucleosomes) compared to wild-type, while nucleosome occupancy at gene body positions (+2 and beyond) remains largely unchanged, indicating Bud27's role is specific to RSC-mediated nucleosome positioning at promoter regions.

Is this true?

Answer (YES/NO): NO